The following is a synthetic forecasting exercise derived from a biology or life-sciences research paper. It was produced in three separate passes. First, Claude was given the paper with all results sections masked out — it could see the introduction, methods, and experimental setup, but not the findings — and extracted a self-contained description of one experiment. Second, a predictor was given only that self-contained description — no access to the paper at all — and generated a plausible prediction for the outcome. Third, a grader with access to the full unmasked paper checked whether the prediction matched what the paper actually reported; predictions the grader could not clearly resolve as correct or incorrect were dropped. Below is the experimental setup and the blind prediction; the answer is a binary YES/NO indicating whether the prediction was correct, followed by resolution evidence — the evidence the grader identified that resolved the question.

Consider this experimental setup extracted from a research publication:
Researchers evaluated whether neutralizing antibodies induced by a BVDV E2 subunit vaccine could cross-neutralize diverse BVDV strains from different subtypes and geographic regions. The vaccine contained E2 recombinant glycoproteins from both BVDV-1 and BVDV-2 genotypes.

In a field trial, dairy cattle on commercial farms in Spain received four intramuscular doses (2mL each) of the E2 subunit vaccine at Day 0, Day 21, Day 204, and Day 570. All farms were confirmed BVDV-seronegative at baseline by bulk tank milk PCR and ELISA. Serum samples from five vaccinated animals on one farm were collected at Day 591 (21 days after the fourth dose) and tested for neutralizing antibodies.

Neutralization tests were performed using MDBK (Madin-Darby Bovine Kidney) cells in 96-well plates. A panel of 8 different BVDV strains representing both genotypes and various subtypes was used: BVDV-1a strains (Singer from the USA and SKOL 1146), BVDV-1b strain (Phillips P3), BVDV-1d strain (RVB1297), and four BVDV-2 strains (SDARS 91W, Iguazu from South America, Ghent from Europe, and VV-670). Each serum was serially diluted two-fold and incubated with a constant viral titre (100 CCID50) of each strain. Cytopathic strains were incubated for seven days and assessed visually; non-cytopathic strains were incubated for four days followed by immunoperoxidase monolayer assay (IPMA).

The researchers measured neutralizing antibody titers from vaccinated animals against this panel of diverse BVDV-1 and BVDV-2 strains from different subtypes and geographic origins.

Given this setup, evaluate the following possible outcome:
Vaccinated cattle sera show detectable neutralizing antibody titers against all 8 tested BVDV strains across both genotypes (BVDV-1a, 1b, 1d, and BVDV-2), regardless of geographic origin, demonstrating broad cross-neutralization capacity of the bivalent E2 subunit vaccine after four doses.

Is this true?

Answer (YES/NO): YES